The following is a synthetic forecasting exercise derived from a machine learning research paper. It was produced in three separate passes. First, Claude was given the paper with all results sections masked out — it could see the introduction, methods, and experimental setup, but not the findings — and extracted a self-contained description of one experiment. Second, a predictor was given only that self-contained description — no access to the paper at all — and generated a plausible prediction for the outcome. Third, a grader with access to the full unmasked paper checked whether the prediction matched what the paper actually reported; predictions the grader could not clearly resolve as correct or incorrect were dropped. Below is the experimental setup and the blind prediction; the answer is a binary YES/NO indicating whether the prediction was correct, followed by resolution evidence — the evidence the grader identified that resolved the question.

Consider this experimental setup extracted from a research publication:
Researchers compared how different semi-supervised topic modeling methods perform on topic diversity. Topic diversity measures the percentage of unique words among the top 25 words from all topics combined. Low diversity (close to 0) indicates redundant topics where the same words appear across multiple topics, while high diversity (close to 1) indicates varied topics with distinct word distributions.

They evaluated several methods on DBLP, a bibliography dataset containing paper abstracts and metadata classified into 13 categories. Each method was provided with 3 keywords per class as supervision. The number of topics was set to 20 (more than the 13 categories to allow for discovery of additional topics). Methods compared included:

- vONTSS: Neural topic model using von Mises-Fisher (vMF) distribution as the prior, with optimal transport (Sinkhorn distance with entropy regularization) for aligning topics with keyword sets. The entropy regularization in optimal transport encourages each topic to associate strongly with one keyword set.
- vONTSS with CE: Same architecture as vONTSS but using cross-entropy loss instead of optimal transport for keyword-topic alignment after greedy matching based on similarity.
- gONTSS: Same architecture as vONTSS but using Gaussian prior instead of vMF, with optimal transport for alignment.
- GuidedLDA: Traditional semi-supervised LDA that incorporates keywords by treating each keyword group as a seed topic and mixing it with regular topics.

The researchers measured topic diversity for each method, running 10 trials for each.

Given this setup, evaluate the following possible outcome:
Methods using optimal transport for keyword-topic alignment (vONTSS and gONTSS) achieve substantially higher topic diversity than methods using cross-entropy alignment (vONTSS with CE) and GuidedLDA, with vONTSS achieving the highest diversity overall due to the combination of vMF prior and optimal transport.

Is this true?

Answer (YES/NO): YES